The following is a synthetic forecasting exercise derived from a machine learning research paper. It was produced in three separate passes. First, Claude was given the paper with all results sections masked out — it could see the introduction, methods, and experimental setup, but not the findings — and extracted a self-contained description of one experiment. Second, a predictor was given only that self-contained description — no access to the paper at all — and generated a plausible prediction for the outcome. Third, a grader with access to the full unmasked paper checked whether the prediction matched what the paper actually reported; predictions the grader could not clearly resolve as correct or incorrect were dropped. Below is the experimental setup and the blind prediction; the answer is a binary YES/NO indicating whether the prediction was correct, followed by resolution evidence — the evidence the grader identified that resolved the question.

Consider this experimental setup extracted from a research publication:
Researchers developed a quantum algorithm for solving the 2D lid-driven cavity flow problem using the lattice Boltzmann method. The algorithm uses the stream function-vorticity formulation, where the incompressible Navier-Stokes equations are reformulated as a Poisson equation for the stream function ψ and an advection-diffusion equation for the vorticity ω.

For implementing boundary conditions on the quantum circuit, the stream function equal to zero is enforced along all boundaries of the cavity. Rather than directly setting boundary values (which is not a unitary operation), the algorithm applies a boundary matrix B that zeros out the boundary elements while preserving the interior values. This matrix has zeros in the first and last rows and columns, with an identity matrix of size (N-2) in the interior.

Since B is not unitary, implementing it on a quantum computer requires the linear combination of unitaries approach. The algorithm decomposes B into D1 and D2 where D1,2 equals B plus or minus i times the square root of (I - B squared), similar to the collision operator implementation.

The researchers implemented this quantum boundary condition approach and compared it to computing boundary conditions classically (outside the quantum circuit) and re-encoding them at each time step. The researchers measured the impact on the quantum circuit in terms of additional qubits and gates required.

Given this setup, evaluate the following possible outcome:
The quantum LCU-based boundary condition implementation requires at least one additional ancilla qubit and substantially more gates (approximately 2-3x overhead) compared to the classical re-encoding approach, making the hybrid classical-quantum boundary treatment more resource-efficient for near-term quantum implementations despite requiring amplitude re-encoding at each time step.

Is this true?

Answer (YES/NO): YES